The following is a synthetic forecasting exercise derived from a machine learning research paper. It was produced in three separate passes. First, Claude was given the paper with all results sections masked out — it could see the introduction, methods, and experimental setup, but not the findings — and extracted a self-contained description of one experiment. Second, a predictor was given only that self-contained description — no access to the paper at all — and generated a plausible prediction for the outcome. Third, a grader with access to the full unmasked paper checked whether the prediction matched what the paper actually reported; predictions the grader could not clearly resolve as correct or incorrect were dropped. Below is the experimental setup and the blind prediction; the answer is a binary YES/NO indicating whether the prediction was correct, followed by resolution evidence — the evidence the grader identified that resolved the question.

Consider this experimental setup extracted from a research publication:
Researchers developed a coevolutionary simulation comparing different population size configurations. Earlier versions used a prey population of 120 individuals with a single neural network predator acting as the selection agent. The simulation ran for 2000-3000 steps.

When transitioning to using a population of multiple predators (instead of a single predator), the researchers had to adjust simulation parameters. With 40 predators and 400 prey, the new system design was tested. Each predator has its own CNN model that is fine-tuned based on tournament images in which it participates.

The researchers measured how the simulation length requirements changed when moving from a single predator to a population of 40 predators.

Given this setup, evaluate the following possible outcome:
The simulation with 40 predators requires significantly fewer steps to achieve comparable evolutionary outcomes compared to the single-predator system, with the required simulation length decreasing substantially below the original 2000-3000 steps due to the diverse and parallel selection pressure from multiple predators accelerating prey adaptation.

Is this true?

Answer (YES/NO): NO